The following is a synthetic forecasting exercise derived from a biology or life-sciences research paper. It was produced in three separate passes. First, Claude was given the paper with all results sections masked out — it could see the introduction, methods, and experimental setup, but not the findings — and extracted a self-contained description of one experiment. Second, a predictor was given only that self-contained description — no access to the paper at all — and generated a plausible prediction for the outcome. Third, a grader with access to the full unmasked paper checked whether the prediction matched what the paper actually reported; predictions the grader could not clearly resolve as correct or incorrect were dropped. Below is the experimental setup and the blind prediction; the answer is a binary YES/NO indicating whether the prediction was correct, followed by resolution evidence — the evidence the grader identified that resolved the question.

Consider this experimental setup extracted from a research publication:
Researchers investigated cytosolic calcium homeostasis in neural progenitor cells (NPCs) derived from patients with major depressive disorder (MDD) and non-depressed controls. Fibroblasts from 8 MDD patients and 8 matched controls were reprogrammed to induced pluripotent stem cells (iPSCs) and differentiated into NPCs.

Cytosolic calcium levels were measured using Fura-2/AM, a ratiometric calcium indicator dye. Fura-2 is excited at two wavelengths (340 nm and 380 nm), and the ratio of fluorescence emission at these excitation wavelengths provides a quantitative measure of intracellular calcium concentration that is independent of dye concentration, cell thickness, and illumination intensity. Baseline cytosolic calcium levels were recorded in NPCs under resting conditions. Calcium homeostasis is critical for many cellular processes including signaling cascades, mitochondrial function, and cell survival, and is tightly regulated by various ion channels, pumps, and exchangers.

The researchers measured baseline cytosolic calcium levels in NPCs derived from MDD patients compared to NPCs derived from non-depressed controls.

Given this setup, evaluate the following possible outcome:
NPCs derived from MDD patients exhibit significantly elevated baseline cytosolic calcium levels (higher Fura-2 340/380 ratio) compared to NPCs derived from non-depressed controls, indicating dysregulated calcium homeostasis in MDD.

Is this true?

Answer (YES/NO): NO